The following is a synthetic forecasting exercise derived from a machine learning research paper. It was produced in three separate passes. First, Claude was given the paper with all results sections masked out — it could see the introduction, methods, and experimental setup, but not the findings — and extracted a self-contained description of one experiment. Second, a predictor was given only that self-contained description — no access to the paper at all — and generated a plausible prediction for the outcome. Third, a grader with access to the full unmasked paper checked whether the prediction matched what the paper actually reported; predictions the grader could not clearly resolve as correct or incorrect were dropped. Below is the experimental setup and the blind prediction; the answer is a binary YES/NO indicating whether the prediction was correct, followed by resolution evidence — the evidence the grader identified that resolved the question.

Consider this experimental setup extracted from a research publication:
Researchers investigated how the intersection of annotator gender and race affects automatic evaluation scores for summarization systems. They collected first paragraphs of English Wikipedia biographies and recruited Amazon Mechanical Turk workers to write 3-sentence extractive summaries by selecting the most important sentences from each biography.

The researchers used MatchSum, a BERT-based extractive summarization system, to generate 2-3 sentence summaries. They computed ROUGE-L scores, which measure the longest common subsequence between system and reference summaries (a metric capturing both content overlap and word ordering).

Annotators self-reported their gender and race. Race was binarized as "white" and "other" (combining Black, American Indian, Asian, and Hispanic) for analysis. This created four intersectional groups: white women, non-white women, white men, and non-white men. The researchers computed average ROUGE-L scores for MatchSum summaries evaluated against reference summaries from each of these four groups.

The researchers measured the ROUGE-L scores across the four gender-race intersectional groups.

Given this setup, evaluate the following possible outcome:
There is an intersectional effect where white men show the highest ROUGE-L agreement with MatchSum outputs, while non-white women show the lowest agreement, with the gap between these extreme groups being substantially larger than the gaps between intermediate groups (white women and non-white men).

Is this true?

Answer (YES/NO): NO